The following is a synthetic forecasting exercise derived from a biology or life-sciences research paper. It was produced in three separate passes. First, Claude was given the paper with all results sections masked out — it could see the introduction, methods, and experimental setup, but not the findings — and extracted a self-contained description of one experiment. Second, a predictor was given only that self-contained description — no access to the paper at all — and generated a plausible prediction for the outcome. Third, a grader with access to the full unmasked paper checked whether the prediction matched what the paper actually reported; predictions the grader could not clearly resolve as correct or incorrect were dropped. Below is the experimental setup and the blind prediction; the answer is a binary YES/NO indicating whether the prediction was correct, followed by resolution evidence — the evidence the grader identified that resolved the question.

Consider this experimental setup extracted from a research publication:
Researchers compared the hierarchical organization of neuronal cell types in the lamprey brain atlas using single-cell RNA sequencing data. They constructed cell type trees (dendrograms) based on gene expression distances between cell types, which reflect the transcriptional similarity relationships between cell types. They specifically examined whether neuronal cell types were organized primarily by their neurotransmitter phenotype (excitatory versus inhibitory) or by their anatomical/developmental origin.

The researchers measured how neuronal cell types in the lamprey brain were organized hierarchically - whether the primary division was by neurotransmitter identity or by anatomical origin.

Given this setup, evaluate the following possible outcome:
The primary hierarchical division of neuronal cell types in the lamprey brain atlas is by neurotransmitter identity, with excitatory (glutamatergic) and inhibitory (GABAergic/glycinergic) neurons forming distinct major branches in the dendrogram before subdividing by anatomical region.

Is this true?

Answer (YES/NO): NO